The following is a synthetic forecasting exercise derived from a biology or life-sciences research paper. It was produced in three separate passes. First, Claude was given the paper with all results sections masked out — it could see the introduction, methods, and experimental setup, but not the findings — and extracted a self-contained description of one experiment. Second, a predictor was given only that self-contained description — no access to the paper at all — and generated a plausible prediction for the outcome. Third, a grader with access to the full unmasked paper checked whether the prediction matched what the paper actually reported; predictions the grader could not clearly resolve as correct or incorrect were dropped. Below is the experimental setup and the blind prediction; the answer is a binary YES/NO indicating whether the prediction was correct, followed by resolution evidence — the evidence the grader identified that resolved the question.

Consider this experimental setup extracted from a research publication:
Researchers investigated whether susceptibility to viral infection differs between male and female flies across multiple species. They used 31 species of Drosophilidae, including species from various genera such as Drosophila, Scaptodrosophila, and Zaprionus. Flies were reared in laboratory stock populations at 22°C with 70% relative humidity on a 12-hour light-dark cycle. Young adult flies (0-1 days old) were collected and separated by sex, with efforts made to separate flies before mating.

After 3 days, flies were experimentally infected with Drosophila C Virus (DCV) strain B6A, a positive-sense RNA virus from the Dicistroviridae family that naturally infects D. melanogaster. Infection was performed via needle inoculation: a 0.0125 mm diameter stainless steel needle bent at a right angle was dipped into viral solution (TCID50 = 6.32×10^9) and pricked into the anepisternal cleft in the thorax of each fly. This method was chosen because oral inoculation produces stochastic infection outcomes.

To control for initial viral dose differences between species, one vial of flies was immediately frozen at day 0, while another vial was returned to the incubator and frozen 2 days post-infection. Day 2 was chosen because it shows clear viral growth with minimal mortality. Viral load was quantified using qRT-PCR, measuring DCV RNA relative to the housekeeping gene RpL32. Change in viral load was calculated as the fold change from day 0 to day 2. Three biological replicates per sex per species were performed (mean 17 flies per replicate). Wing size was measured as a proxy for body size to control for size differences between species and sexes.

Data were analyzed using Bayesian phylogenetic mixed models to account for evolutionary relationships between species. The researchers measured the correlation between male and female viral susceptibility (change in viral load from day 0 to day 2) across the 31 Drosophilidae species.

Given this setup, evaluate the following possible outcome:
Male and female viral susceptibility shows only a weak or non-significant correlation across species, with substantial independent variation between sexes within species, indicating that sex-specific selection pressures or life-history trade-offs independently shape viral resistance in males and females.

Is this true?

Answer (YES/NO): NO